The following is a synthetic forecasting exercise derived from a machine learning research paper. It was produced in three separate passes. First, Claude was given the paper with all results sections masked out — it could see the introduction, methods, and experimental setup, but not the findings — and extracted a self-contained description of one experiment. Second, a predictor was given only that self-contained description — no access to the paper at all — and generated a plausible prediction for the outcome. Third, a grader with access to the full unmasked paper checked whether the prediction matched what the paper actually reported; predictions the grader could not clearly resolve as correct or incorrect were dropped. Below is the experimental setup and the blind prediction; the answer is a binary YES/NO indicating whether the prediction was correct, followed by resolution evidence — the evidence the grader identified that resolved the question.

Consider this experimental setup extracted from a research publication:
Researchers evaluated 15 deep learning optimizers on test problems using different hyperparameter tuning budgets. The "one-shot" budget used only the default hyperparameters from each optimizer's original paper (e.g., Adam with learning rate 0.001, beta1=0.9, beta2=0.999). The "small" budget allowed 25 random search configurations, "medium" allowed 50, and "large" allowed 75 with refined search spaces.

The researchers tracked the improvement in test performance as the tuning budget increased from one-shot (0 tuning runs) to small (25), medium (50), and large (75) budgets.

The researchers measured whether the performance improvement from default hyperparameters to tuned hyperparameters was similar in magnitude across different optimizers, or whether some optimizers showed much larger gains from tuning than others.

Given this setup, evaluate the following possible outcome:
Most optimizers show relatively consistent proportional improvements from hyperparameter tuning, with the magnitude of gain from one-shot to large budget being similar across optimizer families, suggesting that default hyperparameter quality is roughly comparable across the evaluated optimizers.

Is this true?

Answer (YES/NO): NO